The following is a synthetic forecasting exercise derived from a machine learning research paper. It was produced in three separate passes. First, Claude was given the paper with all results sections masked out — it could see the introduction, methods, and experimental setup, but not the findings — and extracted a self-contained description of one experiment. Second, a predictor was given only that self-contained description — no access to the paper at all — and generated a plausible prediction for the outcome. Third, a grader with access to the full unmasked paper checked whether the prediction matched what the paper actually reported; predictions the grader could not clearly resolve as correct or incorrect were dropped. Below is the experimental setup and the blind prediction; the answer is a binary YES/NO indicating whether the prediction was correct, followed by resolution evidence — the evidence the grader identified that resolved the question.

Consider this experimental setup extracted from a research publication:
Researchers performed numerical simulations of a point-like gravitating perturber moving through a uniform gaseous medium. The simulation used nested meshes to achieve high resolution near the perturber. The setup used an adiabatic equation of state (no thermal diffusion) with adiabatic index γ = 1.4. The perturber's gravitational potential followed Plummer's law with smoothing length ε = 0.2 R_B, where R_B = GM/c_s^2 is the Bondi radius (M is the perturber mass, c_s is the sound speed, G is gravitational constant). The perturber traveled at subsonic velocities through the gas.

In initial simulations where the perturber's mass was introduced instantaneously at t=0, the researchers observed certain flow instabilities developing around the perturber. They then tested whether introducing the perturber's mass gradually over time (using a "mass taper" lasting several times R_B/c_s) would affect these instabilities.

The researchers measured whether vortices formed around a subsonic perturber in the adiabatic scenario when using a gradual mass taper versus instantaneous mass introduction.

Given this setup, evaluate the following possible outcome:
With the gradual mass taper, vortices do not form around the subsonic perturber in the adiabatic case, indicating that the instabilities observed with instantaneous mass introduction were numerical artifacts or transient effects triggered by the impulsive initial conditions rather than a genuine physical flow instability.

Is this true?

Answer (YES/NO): NO